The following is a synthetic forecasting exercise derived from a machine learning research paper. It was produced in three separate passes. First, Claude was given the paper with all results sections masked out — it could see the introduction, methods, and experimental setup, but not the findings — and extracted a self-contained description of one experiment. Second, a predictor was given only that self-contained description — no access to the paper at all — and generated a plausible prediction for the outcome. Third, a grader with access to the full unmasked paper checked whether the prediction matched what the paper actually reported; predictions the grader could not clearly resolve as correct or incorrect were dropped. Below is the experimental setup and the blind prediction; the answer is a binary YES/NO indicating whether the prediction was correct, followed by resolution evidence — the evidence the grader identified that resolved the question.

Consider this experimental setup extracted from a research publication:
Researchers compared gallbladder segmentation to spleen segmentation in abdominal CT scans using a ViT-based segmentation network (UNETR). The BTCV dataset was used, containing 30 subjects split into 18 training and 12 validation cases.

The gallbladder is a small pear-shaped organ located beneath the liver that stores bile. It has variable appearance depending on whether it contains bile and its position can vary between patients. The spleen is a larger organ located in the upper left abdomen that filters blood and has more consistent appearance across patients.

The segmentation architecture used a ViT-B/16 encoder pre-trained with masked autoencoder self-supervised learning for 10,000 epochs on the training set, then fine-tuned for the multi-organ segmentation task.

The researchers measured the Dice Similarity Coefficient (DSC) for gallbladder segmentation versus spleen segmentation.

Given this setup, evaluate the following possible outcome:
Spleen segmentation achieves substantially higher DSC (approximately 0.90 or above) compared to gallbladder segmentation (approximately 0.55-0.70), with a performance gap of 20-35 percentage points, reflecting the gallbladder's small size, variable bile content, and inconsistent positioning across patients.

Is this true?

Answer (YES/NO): NO